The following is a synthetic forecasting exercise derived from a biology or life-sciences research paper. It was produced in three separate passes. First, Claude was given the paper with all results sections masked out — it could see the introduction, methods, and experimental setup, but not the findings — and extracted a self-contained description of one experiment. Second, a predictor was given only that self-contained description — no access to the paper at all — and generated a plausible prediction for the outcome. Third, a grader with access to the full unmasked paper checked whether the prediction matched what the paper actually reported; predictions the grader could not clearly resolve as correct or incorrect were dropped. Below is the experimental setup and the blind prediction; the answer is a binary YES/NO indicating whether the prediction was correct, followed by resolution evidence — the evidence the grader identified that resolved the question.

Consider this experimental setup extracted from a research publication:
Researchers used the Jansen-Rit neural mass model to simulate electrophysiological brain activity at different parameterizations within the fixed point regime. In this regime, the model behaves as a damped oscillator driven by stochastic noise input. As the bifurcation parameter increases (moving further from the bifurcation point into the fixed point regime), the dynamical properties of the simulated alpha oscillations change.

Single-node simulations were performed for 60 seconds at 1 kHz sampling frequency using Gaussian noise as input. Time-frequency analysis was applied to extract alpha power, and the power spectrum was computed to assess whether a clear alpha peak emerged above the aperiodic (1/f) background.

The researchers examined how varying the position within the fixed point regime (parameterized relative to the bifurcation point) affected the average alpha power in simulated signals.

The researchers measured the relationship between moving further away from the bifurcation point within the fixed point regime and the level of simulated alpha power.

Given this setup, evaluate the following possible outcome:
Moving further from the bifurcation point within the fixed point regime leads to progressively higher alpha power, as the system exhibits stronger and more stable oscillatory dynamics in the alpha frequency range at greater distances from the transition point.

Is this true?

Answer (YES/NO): NO